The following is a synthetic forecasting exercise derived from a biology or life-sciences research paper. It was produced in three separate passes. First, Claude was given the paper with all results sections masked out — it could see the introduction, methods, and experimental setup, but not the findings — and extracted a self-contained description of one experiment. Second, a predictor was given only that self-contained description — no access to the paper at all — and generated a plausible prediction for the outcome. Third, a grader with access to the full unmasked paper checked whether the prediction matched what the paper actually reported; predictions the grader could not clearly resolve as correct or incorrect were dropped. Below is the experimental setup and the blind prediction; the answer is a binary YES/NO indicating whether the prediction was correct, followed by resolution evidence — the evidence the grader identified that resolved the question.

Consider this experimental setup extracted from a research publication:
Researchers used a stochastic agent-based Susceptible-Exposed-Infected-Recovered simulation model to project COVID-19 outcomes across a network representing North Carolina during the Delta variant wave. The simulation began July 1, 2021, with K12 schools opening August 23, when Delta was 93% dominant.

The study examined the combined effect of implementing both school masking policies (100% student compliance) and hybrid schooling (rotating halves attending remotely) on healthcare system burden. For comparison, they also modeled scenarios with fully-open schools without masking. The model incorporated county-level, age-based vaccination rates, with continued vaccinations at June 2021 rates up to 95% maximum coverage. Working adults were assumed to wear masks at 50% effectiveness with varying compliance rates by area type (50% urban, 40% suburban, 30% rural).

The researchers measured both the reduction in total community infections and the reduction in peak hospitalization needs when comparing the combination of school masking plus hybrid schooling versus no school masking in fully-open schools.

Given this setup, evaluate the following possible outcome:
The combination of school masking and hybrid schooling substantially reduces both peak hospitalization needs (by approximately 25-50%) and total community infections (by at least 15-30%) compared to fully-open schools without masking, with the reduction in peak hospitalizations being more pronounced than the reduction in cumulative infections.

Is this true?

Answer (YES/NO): NO